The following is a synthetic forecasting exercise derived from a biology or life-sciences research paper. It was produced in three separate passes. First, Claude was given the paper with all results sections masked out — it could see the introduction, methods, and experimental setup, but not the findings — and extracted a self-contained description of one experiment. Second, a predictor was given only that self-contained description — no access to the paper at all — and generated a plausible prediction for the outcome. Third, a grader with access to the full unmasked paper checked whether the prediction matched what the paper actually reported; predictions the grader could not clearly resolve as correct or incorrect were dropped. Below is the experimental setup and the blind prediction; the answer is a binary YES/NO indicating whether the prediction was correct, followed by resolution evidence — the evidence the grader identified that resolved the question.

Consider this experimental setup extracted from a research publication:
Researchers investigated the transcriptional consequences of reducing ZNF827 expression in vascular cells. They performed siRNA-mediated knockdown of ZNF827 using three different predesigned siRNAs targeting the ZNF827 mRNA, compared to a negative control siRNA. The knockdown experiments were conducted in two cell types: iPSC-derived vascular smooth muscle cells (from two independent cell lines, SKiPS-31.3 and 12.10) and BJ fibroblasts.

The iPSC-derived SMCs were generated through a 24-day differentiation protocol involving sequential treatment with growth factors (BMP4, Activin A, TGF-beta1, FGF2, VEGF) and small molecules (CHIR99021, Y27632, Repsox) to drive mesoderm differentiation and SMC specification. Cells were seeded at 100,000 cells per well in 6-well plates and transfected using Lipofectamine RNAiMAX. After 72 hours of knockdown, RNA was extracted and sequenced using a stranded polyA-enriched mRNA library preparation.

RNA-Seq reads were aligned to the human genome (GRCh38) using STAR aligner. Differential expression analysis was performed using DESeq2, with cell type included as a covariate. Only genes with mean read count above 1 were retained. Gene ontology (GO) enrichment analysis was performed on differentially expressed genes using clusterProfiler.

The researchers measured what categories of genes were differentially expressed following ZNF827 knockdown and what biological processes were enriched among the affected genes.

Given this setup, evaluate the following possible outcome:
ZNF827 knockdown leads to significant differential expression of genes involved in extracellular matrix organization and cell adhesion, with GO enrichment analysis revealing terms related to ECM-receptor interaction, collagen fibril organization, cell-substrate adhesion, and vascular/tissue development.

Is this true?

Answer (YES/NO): NO